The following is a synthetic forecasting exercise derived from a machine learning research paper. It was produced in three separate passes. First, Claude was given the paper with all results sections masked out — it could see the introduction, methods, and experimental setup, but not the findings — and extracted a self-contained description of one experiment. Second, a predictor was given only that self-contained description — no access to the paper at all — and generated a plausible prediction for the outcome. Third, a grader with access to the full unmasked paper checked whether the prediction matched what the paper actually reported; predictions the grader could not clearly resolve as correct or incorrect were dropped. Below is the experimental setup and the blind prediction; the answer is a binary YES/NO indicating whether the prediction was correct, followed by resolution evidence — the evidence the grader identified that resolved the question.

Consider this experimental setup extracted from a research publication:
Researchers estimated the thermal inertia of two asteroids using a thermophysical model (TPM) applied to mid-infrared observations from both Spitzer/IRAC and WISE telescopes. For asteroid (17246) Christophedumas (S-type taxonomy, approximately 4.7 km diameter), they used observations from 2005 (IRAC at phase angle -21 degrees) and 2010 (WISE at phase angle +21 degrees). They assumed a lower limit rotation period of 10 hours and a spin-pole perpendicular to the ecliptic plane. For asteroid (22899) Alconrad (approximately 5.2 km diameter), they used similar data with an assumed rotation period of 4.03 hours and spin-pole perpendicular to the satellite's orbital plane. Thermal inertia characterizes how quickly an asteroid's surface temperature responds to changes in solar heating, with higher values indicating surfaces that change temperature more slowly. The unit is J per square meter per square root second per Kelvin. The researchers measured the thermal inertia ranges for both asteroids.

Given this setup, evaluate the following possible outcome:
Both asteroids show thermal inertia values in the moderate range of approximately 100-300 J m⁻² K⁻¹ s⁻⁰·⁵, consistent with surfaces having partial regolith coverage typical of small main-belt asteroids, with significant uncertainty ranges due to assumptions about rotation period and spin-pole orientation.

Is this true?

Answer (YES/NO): NO